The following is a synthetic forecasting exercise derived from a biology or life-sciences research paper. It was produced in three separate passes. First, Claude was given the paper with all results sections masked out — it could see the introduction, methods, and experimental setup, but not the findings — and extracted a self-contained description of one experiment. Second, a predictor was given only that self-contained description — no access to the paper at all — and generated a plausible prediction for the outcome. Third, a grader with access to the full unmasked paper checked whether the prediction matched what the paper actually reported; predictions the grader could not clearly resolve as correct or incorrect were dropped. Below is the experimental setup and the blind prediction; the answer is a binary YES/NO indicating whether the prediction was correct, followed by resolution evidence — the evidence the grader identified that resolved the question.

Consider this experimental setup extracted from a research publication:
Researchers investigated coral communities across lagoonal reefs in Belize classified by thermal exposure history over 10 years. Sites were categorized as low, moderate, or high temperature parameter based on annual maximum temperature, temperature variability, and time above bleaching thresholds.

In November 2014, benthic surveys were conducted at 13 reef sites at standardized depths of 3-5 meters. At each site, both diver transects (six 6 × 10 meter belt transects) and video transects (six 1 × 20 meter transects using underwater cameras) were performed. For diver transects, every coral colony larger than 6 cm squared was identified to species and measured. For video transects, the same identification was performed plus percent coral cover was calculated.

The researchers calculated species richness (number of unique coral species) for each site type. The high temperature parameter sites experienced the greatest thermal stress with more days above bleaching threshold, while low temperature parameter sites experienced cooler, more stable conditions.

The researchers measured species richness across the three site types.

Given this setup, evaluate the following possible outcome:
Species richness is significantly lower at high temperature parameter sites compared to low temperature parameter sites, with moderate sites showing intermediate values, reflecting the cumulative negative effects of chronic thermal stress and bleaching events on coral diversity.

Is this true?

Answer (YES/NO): NO